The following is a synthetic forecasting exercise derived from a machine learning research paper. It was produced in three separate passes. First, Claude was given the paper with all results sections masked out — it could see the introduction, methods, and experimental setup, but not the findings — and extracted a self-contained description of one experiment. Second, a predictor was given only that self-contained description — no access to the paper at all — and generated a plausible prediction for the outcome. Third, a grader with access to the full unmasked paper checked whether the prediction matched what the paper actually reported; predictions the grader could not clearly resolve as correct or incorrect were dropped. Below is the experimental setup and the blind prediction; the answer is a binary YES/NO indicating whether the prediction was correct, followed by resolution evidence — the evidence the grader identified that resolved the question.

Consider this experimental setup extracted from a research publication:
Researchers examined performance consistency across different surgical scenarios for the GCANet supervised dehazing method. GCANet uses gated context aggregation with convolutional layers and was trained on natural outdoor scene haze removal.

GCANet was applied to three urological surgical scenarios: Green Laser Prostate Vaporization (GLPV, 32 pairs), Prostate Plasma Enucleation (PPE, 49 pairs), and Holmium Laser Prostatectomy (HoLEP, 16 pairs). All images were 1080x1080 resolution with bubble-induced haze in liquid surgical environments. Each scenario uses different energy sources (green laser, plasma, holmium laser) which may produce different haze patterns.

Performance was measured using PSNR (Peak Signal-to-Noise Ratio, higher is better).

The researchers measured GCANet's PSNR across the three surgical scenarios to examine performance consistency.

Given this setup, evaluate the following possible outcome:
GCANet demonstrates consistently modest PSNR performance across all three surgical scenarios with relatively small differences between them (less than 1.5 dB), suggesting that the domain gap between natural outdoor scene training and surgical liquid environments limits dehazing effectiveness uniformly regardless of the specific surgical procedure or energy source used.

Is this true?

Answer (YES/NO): NO